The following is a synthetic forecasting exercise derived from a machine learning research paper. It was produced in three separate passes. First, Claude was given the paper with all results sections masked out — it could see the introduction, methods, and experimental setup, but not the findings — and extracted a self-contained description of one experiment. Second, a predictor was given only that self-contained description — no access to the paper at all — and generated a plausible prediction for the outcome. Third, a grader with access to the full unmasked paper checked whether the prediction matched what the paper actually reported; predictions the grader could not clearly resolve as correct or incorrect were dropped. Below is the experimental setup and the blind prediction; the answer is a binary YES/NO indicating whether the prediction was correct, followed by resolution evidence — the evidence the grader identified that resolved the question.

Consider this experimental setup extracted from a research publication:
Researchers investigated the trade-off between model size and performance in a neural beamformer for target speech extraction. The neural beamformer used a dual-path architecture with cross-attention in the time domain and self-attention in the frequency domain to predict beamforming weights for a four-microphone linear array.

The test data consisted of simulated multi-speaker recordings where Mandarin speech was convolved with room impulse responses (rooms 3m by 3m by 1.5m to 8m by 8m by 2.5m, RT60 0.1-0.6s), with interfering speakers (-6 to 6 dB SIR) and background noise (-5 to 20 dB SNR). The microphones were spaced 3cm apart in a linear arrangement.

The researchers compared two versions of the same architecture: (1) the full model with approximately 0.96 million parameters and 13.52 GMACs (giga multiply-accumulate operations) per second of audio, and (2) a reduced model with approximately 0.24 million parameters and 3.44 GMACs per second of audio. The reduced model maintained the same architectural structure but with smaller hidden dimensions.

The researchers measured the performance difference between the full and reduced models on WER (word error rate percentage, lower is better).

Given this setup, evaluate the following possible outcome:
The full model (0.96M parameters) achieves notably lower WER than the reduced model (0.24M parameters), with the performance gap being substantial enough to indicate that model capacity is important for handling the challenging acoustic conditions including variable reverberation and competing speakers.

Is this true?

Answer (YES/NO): NO